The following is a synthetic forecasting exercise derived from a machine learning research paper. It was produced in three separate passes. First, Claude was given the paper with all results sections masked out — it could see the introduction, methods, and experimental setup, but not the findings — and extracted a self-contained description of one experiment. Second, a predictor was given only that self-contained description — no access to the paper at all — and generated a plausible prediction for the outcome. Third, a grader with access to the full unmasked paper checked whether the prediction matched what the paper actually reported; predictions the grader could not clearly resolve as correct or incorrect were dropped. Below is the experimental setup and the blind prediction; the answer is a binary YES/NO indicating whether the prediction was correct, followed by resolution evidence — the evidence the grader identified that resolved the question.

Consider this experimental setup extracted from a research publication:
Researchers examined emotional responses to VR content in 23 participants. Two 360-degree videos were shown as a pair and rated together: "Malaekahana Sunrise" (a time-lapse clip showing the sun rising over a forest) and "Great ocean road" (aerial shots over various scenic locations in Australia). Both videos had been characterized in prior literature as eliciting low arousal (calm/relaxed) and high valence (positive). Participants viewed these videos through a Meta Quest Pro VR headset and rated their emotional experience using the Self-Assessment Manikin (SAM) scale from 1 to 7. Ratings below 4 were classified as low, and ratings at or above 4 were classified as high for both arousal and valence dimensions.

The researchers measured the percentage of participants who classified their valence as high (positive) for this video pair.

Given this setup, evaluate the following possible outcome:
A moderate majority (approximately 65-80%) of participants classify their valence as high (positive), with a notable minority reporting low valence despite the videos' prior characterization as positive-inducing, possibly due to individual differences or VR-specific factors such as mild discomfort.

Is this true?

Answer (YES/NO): NO